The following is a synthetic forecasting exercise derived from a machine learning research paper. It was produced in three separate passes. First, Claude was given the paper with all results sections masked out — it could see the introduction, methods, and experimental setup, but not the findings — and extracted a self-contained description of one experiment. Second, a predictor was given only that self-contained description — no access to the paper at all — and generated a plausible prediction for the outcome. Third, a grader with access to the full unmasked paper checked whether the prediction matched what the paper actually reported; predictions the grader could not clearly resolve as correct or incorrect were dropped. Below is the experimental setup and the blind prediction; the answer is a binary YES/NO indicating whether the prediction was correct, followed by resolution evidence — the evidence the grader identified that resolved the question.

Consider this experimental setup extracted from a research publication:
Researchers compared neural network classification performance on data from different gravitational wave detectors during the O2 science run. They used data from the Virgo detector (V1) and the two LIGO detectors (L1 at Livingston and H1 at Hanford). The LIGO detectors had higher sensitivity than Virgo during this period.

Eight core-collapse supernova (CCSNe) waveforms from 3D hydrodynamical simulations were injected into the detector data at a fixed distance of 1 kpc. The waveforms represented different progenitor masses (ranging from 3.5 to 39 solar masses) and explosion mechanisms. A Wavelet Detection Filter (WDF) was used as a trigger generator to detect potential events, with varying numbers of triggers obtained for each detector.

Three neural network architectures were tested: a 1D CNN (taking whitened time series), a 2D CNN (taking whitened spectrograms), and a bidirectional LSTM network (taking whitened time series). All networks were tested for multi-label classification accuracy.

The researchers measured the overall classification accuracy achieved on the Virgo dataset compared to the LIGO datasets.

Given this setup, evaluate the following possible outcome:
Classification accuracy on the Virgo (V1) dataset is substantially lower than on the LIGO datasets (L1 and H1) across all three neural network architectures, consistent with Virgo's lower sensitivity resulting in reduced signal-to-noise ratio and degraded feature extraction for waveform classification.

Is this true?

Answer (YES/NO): YES